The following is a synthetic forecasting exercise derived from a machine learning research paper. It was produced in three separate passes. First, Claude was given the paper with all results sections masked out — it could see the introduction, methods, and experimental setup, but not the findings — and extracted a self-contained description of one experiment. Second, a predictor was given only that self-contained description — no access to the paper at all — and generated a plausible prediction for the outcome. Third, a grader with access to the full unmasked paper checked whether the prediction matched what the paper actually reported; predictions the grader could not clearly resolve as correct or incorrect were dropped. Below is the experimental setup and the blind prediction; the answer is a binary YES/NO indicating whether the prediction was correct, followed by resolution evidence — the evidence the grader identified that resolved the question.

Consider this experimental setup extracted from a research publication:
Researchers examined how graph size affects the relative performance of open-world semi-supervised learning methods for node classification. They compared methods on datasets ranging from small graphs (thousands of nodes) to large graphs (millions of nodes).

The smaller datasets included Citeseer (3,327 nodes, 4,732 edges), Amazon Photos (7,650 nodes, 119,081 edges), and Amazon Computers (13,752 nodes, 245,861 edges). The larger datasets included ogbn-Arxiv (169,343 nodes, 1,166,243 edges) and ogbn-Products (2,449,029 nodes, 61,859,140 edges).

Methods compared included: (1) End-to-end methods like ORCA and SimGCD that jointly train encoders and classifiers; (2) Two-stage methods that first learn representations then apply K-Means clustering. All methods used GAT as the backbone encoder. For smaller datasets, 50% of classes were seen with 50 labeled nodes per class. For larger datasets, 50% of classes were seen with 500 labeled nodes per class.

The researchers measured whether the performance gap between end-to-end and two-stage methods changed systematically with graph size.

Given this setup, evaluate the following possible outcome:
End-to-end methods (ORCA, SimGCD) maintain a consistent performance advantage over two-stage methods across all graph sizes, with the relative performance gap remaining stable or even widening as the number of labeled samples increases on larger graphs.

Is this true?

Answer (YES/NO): NO